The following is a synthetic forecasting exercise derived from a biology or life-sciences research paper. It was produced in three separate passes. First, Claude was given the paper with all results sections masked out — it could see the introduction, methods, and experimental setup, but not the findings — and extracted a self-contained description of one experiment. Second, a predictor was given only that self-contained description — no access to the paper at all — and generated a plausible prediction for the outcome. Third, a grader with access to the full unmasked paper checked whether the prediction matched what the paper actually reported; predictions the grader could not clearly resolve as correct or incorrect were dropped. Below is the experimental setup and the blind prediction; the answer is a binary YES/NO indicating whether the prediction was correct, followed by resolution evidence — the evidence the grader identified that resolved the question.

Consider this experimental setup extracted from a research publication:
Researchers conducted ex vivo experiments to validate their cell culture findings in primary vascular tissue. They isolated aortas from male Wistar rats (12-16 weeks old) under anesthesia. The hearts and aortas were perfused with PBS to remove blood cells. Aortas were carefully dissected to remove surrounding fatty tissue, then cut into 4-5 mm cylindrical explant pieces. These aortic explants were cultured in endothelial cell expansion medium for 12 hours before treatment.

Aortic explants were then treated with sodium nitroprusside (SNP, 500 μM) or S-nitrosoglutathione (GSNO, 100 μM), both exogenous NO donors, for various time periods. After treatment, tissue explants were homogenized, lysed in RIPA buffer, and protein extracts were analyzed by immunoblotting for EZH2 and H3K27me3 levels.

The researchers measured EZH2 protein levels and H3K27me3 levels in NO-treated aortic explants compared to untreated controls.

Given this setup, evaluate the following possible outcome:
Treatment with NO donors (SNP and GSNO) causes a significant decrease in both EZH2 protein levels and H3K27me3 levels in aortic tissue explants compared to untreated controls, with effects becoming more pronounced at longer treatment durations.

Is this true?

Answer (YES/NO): NO